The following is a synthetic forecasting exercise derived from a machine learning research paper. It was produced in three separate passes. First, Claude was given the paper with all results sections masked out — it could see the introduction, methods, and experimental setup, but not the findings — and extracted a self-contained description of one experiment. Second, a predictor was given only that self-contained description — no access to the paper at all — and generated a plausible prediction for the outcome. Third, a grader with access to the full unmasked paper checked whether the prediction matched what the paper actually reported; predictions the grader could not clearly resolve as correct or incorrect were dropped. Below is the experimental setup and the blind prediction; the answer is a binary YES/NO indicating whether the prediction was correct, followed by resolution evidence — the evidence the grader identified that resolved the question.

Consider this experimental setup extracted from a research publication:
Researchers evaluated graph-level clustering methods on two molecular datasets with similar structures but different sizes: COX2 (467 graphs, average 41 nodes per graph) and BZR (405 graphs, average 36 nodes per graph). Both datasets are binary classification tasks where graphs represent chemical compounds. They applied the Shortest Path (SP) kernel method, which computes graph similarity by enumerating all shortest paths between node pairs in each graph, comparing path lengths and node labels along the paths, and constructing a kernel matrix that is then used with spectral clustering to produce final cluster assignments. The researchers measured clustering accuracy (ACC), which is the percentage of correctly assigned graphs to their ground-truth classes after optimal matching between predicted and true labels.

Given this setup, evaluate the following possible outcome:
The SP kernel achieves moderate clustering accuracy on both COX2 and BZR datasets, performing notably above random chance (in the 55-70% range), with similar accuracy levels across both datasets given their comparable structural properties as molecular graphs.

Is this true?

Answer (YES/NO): NO